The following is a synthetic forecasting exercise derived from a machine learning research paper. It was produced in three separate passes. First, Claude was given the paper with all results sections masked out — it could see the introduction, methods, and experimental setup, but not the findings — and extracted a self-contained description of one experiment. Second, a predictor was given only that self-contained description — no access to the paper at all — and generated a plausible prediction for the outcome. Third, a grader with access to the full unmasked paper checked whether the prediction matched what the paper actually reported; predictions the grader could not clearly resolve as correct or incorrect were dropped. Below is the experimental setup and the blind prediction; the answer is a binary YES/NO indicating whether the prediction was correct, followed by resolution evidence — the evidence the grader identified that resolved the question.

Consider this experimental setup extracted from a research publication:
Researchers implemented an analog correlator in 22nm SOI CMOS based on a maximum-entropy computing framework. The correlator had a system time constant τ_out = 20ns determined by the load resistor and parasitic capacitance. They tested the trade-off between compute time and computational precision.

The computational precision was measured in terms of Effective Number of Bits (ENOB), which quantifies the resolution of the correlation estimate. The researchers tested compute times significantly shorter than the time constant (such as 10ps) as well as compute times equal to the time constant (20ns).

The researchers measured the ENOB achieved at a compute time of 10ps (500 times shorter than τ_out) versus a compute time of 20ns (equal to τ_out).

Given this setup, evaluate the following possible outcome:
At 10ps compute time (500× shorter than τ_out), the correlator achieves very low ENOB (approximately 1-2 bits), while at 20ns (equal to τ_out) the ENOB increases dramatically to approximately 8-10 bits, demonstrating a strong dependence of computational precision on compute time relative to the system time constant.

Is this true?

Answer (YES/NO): NO